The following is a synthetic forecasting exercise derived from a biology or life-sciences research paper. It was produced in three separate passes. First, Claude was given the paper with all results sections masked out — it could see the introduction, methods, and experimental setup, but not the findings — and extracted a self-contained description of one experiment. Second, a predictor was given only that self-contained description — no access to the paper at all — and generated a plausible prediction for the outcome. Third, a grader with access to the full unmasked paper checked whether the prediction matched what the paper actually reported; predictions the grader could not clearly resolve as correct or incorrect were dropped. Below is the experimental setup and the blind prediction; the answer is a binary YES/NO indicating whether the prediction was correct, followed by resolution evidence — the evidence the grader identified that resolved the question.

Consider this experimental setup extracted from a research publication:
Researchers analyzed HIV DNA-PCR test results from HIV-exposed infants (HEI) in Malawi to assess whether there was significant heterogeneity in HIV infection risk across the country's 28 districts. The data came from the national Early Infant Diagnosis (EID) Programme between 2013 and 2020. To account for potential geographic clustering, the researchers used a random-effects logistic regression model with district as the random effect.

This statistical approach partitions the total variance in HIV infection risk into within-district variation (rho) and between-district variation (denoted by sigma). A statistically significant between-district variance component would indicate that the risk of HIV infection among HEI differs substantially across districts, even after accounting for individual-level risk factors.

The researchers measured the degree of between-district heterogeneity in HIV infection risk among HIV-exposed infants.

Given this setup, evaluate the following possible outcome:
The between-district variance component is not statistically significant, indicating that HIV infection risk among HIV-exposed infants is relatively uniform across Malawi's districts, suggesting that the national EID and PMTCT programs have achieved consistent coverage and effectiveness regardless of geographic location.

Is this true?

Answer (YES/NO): NO